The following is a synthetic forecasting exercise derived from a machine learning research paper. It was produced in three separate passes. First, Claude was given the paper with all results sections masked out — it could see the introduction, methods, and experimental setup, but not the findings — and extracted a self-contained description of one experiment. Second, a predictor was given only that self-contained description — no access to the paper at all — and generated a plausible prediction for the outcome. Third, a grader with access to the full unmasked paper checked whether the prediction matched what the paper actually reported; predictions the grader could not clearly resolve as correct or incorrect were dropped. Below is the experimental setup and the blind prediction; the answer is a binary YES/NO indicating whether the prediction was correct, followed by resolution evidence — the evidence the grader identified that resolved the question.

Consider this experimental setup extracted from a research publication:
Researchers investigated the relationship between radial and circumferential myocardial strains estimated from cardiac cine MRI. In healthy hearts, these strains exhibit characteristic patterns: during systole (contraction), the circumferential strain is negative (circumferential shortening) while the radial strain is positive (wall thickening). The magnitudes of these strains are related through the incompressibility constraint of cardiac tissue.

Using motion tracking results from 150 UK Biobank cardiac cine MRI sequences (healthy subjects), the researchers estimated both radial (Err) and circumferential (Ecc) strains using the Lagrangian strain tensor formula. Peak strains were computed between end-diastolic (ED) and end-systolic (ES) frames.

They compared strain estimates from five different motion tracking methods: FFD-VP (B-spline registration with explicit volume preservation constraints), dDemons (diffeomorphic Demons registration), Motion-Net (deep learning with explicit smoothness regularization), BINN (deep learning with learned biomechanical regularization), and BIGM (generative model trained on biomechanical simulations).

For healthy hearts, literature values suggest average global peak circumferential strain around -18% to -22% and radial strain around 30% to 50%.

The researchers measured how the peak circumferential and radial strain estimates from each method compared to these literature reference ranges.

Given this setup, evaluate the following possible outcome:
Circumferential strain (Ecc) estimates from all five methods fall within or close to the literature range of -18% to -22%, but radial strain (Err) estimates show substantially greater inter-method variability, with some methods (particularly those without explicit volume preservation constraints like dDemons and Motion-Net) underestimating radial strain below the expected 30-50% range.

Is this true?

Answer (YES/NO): NO